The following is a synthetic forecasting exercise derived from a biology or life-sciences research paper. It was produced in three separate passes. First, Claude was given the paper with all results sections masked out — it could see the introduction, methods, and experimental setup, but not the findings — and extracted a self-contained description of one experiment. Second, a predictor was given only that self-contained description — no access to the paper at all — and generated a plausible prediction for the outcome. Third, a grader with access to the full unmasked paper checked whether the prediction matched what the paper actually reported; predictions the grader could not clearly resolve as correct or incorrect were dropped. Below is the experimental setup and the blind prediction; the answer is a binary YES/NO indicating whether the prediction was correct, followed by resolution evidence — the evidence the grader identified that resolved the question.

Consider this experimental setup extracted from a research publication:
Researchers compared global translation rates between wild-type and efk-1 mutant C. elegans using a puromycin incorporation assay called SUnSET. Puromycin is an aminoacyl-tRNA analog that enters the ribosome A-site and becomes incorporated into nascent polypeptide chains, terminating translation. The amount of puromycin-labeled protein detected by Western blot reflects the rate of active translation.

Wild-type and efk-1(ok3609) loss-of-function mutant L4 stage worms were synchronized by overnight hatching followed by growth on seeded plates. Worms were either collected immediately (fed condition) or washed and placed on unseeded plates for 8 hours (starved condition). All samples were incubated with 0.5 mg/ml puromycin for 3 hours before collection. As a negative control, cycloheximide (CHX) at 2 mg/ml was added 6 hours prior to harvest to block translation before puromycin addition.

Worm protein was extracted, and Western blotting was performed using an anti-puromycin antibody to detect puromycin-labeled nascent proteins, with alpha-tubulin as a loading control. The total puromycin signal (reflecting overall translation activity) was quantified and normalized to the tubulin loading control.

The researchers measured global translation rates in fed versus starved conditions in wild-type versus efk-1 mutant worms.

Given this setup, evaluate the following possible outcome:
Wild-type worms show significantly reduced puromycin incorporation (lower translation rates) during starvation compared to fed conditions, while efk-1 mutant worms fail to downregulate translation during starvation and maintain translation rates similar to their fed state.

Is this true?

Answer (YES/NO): NO